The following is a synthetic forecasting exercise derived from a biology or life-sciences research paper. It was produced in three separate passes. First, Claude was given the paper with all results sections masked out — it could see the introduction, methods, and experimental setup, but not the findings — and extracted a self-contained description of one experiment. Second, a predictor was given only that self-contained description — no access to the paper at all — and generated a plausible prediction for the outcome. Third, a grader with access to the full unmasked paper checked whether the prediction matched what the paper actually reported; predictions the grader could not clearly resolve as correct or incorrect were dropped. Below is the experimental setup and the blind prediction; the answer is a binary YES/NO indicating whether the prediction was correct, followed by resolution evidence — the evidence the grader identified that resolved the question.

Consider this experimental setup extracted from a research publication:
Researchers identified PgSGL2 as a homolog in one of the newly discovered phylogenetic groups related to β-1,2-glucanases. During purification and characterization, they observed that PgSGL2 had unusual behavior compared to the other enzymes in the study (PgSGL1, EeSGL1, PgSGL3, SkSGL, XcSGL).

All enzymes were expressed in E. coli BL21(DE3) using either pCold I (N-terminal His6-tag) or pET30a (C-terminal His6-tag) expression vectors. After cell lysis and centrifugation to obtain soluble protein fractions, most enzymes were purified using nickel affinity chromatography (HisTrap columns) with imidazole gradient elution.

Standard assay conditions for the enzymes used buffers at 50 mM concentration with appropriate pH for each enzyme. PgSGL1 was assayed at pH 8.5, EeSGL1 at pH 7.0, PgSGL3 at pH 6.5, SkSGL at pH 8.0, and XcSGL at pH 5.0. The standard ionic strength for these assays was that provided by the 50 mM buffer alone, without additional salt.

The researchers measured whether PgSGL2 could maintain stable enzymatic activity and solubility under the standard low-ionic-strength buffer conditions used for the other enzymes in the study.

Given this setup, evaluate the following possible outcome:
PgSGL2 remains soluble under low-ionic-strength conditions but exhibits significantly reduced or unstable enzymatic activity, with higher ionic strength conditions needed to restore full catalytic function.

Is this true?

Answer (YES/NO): YES